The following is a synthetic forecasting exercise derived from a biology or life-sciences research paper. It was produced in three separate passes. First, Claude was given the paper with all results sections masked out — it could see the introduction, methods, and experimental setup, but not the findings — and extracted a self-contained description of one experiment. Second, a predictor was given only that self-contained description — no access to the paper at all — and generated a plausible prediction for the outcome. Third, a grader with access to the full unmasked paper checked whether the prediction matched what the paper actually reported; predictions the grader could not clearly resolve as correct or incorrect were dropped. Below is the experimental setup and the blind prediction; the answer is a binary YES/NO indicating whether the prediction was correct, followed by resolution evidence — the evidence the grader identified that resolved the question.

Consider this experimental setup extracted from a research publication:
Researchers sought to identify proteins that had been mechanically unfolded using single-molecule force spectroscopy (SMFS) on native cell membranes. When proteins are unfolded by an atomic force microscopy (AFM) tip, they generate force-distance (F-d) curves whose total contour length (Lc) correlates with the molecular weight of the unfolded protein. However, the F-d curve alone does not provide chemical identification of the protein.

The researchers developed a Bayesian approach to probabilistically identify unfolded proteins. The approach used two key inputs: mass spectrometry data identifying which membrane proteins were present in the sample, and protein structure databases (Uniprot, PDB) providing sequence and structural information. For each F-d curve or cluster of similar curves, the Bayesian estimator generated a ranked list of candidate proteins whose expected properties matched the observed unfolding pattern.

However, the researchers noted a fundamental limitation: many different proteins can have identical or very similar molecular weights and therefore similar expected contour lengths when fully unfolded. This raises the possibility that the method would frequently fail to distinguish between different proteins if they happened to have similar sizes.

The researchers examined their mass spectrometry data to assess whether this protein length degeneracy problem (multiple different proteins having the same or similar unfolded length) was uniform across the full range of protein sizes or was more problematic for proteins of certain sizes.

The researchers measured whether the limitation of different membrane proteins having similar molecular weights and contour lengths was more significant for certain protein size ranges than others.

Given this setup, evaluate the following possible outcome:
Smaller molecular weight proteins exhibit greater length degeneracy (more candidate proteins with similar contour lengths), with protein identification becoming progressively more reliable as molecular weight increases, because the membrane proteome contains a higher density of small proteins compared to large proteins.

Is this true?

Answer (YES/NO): YES